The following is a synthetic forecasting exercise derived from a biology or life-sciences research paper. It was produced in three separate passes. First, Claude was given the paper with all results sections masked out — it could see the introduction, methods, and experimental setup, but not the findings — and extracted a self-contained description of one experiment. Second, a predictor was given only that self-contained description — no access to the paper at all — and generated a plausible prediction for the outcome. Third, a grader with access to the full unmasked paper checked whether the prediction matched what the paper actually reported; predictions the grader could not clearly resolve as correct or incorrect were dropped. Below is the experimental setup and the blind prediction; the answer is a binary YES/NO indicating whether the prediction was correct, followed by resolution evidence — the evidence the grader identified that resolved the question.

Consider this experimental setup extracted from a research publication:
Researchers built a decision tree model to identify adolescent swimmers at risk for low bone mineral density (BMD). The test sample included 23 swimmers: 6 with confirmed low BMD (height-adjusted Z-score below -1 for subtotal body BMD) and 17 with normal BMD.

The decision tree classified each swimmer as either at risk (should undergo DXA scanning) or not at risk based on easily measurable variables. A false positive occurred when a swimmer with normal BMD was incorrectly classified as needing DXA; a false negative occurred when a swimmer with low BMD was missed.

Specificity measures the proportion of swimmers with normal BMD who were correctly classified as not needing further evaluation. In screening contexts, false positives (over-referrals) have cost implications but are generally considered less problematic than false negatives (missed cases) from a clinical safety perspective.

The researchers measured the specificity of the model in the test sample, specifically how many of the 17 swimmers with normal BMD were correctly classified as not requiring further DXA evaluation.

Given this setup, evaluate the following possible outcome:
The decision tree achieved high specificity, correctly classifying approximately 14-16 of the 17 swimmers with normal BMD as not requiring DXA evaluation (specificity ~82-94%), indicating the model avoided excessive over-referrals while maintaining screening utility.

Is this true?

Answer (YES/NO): YES